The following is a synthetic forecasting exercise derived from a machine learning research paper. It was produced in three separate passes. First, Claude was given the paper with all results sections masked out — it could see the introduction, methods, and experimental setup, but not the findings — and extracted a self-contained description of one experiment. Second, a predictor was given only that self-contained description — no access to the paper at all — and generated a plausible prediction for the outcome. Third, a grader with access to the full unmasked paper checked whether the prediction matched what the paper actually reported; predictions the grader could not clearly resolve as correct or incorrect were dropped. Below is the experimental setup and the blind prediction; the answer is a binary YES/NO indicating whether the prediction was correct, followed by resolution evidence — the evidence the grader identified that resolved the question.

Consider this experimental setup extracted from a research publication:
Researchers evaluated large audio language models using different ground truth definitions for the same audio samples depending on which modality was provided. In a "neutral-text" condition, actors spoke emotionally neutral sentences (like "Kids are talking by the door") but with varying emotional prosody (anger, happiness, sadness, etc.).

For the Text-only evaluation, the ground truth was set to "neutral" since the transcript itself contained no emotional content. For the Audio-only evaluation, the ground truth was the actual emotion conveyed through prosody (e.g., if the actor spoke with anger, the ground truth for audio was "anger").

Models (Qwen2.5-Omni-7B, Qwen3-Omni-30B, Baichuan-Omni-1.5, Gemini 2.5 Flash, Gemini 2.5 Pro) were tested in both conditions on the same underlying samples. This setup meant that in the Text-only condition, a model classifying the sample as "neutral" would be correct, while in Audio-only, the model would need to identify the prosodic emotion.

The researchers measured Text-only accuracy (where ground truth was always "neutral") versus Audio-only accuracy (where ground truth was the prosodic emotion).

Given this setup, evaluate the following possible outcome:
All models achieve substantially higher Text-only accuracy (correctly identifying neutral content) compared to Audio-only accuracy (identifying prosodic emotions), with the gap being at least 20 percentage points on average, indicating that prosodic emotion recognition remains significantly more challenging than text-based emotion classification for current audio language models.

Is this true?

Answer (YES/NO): YES